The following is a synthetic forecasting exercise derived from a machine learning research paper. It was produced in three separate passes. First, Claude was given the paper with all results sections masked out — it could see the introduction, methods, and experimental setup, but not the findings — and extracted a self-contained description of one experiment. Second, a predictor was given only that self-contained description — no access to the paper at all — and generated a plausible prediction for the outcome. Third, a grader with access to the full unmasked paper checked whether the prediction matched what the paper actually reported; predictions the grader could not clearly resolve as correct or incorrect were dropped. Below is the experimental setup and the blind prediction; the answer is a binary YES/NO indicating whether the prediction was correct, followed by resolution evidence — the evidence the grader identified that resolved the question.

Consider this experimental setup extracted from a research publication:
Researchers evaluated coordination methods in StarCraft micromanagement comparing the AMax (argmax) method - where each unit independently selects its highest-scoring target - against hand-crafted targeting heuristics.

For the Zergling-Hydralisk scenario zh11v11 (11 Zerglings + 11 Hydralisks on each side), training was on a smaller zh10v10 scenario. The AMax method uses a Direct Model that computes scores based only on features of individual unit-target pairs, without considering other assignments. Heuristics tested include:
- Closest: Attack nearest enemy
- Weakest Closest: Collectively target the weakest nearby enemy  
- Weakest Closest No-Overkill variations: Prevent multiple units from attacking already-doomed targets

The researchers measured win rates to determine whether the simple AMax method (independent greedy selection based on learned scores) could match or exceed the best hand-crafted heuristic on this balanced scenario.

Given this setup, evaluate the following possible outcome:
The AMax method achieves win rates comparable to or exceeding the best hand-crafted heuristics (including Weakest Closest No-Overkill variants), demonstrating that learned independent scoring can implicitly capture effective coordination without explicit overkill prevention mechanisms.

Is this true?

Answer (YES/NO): NO